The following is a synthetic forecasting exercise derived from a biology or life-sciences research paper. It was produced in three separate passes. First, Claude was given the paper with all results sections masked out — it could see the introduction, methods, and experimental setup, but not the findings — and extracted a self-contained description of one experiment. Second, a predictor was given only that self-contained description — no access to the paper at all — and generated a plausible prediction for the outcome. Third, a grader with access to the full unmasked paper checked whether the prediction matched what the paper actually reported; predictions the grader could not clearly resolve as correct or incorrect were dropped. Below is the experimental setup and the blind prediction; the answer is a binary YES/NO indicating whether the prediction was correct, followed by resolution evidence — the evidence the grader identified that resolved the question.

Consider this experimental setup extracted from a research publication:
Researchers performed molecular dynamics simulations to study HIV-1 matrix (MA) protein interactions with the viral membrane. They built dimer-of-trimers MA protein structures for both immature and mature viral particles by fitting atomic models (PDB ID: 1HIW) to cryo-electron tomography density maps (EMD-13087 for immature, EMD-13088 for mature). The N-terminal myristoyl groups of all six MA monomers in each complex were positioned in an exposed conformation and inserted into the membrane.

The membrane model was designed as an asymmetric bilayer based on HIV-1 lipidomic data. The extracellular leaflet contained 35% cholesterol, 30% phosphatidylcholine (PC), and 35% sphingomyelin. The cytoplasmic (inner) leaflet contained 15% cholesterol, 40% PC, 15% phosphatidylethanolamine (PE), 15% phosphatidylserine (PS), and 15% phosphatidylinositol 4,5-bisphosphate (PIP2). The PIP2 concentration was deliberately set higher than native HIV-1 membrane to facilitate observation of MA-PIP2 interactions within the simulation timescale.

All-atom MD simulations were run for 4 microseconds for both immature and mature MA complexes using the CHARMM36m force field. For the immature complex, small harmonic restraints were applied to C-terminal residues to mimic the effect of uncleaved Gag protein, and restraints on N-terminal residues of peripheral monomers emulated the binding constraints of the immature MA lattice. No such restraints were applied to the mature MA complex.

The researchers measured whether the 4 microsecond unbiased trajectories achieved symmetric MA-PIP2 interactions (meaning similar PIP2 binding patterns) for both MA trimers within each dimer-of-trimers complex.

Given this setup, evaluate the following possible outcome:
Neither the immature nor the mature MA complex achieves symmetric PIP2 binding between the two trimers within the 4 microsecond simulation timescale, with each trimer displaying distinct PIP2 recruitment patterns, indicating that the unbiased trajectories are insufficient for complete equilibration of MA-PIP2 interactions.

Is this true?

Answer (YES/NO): YES